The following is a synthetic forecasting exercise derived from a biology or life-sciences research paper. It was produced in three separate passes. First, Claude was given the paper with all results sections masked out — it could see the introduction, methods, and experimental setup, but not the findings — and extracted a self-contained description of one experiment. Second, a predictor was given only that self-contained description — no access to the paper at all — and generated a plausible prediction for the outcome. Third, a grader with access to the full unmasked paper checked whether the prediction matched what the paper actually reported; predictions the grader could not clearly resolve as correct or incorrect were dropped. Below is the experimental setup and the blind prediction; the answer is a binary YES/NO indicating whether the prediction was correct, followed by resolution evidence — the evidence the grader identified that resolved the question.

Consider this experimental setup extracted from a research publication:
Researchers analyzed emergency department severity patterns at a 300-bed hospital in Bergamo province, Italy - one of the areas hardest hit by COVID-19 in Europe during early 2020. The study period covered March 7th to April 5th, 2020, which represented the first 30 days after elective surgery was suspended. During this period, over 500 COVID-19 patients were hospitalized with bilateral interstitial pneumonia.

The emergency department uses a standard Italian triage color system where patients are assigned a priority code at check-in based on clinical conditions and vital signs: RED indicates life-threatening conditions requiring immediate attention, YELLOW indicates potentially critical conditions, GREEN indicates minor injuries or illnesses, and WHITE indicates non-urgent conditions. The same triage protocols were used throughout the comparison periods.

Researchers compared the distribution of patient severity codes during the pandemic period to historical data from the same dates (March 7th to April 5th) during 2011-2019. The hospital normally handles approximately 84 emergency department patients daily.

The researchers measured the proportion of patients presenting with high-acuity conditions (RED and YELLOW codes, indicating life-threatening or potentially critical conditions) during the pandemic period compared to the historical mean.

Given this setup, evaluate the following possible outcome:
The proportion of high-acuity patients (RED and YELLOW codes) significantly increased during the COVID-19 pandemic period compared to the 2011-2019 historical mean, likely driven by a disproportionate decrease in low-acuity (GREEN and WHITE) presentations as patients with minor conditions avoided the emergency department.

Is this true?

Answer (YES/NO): YES